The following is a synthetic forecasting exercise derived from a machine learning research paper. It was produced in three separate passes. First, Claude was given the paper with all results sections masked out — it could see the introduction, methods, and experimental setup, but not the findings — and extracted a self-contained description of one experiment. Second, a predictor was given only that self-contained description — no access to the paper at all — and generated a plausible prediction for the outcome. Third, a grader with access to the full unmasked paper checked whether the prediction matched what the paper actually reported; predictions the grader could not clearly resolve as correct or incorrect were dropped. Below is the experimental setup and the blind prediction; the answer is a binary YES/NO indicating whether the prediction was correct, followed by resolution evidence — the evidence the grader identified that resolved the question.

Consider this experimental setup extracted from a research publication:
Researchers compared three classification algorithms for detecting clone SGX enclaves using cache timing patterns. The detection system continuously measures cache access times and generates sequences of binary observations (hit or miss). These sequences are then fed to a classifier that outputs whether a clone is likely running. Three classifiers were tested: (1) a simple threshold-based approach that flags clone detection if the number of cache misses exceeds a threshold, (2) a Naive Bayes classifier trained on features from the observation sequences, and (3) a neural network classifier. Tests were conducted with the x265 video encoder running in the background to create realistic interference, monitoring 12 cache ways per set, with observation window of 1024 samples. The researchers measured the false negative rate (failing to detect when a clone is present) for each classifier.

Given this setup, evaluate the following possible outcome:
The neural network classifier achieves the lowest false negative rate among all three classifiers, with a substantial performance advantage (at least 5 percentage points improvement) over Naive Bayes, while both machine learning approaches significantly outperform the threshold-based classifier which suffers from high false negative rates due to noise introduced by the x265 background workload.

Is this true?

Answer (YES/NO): NO